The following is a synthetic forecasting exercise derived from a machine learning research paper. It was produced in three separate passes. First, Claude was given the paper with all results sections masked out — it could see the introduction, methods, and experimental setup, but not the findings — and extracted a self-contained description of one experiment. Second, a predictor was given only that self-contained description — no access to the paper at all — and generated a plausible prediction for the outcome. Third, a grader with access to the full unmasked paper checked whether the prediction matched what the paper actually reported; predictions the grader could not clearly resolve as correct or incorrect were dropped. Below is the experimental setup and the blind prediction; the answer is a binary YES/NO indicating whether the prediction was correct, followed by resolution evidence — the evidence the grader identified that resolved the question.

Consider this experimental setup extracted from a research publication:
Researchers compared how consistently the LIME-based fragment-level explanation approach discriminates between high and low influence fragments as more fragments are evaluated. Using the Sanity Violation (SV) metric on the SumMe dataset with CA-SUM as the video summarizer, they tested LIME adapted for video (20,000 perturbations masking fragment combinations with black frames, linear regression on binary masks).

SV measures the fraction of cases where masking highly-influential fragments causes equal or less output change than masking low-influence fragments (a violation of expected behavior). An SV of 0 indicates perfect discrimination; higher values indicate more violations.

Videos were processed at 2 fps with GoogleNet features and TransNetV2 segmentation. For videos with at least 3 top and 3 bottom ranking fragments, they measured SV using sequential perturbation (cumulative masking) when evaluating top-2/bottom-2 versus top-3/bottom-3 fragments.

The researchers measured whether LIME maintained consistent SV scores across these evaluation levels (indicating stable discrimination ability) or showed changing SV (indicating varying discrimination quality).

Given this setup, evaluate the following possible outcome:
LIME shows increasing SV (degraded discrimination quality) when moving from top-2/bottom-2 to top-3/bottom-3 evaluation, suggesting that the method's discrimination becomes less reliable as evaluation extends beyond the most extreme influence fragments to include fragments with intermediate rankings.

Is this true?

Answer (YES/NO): NO